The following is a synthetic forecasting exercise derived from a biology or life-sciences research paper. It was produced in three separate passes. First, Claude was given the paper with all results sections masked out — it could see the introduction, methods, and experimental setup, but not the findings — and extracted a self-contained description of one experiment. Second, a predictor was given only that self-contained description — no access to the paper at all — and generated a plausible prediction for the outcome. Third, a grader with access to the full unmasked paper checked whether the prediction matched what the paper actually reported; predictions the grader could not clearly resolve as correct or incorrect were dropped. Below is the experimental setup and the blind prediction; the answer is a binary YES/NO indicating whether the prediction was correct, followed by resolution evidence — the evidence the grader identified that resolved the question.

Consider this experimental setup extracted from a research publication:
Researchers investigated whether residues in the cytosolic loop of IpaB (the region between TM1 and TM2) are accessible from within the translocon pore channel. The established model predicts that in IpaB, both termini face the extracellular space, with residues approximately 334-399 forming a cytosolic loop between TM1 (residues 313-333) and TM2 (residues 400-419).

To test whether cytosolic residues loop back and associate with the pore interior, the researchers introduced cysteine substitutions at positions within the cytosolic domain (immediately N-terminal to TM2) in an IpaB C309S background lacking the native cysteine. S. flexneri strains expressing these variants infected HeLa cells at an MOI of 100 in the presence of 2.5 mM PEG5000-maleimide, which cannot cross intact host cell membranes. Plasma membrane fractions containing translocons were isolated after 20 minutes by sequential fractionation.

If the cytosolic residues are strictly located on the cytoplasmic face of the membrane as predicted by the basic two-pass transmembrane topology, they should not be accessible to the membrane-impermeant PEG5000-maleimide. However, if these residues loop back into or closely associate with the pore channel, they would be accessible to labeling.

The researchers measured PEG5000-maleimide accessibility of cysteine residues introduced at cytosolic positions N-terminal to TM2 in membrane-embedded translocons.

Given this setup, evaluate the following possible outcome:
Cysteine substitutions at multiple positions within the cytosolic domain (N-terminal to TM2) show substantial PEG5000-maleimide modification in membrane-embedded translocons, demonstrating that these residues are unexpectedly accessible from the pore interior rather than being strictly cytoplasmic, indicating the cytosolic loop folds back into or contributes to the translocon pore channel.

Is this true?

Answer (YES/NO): YES